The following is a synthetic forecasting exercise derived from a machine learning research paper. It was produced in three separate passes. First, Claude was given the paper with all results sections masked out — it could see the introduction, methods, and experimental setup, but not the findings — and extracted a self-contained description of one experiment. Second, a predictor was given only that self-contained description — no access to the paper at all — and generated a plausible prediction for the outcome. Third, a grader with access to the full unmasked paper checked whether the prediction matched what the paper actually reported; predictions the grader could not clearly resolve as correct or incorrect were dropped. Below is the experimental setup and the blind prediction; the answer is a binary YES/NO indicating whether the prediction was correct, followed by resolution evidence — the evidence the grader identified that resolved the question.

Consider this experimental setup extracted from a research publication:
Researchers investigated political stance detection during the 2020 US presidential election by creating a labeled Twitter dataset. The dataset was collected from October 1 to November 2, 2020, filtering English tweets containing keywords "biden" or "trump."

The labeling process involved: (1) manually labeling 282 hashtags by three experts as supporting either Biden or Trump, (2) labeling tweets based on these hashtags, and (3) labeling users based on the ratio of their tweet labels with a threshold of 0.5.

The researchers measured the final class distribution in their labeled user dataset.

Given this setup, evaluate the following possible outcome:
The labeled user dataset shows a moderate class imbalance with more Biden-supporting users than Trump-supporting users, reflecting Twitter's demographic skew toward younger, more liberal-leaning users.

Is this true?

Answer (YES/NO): YES